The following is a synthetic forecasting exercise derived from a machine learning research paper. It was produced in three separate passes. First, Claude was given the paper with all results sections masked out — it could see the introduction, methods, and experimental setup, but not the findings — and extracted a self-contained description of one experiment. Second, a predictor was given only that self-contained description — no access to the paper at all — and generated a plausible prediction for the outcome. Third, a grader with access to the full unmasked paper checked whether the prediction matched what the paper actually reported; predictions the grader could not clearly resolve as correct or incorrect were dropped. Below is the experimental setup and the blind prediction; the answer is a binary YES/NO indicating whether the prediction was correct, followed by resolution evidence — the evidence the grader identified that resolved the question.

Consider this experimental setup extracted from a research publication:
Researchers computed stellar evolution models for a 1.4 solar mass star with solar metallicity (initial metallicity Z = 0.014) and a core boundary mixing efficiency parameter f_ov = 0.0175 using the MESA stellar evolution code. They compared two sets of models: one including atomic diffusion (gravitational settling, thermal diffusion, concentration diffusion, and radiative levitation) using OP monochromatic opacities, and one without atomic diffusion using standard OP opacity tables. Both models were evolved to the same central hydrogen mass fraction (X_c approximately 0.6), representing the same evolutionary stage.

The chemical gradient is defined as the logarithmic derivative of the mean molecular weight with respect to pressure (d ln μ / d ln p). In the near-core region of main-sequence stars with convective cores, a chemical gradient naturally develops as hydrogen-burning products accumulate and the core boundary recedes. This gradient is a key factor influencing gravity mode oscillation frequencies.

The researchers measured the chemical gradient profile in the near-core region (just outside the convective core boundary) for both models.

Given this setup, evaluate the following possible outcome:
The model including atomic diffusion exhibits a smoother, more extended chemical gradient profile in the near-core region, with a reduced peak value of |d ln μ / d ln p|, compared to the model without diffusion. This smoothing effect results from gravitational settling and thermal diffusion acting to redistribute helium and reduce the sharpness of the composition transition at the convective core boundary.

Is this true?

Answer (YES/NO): NO